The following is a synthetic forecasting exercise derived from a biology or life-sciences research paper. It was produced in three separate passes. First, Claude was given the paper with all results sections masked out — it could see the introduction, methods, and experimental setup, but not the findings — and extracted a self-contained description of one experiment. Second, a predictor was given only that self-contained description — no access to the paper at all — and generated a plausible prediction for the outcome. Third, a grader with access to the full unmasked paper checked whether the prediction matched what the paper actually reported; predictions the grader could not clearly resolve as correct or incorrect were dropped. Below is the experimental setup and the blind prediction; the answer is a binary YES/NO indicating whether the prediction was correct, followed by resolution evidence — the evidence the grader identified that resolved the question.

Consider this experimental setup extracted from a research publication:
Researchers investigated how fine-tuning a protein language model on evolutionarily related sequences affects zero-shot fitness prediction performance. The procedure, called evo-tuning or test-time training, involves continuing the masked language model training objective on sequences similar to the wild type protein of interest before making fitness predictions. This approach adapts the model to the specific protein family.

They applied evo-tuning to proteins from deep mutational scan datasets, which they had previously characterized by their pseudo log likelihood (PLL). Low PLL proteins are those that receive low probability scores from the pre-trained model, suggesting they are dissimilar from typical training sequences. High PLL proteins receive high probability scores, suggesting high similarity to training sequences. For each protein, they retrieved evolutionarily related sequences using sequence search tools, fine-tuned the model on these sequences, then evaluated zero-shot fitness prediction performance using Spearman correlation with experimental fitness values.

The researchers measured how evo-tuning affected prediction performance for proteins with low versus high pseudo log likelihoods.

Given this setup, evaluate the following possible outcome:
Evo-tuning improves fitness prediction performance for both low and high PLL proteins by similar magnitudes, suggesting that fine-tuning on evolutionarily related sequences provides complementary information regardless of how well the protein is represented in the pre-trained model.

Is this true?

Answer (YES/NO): NO